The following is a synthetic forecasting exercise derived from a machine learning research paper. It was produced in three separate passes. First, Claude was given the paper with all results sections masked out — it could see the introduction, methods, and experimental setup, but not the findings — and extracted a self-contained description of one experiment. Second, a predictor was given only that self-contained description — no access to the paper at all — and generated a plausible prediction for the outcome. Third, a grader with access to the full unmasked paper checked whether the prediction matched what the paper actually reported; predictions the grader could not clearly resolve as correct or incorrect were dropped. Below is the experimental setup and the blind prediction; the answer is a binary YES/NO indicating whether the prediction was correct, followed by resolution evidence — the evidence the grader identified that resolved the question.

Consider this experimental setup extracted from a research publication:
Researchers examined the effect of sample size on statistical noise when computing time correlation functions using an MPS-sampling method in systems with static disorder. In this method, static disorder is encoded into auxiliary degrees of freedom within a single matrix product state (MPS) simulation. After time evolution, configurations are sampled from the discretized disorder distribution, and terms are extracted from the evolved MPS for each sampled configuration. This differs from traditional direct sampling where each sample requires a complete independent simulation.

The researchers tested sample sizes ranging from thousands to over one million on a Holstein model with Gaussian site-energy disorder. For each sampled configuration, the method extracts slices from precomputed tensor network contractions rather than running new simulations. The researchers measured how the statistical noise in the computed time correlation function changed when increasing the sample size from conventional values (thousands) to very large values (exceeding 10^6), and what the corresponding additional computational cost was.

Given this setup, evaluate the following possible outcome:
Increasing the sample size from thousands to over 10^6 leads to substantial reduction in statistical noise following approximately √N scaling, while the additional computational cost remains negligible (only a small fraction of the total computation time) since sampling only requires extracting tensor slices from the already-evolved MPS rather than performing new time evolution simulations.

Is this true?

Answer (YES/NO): YES